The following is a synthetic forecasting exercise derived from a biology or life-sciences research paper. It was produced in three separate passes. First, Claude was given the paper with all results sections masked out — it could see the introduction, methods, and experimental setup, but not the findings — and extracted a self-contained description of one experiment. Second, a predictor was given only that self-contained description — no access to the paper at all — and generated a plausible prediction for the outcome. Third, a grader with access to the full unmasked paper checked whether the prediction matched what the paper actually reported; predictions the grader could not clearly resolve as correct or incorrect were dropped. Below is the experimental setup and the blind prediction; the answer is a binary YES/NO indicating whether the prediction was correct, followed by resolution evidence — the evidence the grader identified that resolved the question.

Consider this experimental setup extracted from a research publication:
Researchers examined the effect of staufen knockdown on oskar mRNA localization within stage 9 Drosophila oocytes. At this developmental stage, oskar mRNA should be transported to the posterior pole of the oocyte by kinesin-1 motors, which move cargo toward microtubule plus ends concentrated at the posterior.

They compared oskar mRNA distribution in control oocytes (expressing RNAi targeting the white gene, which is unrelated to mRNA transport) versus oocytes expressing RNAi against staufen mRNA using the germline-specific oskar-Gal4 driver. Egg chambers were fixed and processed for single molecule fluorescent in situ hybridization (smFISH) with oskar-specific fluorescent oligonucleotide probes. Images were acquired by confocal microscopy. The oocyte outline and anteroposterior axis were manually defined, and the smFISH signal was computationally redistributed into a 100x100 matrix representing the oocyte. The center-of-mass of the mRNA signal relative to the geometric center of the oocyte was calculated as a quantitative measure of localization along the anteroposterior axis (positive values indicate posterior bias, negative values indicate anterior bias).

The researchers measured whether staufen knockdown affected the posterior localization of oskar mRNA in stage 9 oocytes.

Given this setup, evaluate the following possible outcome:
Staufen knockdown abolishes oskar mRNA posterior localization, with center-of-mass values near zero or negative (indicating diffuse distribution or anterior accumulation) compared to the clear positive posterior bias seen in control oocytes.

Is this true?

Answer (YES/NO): NO